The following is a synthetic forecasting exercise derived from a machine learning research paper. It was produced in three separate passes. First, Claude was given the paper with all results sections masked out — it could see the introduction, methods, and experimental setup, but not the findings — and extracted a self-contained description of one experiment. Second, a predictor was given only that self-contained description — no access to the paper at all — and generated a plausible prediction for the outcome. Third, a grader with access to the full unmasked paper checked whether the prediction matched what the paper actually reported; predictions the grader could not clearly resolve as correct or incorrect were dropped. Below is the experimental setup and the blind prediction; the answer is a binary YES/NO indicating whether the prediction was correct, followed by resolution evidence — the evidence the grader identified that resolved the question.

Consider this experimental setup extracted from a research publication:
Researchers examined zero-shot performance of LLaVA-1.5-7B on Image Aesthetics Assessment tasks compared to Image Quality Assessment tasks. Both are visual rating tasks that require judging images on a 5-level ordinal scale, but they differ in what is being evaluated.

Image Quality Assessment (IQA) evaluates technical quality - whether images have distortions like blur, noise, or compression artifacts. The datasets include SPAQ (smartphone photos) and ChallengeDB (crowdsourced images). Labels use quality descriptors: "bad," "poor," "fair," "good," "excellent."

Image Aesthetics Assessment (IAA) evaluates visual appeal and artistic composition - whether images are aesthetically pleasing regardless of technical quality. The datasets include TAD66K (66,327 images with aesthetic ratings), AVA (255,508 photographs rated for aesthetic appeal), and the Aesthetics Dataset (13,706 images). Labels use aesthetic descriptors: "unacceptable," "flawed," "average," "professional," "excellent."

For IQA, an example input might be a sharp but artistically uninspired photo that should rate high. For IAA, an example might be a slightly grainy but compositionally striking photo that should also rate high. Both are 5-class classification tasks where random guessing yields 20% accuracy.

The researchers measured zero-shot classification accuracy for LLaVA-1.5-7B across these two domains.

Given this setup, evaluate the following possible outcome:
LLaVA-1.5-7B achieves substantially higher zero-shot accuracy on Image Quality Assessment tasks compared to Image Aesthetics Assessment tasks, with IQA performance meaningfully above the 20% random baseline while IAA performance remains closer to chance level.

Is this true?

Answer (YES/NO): YES